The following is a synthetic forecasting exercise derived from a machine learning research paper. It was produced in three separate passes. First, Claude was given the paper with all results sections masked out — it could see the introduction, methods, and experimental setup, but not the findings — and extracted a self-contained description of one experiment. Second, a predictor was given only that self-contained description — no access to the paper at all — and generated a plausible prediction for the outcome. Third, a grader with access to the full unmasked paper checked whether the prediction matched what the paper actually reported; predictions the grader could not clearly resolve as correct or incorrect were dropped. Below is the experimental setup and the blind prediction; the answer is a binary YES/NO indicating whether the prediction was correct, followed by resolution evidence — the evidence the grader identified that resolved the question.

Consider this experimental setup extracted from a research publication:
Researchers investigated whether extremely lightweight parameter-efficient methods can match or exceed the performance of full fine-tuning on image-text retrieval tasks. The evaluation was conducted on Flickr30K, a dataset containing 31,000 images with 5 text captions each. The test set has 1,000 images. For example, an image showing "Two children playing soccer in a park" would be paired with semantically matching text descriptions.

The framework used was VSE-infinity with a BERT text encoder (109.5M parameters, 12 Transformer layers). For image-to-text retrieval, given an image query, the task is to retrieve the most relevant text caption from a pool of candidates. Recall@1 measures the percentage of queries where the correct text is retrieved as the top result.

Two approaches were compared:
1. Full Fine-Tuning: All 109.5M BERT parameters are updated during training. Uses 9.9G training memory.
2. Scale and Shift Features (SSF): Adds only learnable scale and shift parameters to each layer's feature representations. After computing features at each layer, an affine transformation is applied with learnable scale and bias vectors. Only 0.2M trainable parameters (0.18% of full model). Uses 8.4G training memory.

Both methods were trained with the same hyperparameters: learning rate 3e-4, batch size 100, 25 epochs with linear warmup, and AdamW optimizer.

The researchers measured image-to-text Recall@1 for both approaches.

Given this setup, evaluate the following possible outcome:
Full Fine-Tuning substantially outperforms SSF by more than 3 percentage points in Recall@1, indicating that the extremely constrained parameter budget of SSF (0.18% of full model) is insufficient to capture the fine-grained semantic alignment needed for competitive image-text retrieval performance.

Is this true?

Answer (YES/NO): NO